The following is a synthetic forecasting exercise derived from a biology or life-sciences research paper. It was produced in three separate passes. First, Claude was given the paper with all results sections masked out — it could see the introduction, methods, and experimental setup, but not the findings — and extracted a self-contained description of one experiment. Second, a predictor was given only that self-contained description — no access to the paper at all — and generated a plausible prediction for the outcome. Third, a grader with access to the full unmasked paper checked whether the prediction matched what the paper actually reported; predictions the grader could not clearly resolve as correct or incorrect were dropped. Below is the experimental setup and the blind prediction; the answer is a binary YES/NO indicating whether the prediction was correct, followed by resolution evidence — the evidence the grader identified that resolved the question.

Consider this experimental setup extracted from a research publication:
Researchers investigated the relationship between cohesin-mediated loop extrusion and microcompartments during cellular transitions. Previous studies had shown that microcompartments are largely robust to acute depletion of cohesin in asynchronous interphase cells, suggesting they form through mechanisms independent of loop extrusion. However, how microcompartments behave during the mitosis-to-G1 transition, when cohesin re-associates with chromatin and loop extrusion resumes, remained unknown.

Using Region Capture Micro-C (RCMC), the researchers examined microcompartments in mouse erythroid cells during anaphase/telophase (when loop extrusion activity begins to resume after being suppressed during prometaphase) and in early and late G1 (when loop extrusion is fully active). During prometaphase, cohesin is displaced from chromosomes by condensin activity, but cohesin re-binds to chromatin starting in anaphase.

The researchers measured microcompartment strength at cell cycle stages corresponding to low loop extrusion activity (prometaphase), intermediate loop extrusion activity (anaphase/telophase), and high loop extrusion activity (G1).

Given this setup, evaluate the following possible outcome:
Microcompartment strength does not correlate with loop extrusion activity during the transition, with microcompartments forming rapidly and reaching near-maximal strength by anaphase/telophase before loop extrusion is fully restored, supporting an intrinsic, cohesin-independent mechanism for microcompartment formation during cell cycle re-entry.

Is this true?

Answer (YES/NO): NO